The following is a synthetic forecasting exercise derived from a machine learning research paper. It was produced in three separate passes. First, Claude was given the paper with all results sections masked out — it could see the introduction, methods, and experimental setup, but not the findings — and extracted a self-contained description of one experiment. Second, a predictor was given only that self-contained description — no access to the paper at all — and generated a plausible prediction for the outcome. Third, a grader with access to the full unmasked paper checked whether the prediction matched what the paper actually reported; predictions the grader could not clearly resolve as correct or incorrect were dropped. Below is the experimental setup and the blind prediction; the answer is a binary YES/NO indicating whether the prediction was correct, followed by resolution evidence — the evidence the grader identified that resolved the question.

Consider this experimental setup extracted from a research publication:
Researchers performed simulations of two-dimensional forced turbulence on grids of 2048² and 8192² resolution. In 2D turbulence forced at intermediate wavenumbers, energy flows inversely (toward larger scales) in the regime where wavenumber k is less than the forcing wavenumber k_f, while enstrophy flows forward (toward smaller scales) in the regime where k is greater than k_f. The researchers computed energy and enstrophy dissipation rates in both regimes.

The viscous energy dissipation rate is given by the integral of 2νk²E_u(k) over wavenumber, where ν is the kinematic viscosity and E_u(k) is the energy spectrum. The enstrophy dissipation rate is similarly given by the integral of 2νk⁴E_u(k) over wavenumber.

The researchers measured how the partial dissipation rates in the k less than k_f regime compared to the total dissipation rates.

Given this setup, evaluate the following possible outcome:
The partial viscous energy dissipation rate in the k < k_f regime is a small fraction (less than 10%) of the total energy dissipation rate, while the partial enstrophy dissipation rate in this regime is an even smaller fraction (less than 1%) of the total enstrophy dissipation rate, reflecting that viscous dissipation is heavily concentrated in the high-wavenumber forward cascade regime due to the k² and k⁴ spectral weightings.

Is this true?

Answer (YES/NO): NO